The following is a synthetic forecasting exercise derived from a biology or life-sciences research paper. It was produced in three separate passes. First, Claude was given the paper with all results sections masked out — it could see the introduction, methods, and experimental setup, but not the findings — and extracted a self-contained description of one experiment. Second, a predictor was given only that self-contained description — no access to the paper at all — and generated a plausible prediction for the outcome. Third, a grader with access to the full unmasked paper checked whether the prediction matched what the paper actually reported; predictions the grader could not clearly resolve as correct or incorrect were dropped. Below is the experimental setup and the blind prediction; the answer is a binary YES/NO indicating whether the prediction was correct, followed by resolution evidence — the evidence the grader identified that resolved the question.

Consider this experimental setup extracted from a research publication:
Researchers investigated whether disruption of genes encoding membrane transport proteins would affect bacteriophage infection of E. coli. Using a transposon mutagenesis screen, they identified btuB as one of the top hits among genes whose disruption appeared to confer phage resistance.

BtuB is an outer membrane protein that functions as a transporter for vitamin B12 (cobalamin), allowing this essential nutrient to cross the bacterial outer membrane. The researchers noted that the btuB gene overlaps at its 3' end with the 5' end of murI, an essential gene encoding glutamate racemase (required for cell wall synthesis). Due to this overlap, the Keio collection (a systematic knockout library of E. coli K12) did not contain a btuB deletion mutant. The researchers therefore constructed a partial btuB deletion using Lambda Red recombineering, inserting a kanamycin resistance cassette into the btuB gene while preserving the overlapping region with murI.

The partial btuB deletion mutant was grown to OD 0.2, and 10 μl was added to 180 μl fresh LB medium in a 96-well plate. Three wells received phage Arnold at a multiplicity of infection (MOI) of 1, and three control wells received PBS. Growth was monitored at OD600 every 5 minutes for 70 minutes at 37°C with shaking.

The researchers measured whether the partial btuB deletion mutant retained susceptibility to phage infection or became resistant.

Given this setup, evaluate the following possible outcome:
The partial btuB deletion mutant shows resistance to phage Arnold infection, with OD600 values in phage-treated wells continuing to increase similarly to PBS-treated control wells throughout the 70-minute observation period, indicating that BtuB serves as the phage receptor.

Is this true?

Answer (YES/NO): YES